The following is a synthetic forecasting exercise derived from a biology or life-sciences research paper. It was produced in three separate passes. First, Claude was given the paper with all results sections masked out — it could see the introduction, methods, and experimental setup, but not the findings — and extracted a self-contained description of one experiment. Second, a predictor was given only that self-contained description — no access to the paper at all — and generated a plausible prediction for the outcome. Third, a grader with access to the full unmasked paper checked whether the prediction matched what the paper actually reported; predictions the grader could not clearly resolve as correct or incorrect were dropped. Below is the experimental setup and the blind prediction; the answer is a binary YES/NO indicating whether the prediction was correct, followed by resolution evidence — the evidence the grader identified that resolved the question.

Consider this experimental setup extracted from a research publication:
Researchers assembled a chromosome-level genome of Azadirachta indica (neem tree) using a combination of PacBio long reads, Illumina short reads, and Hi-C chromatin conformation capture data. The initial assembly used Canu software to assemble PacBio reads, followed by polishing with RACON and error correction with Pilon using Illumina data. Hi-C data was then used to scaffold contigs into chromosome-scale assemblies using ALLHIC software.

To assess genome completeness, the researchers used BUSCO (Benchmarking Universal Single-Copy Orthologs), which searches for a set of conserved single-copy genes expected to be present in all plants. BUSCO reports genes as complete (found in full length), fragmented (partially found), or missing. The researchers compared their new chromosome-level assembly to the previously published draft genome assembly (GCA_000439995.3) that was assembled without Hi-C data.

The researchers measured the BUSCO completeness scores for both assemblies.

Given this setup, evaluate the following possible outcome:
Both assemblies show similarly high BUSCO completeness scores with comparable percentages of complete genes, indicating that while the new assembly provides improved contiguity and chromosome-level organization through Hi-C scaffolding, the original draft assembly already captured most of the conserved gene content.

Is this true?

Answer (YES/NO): NO